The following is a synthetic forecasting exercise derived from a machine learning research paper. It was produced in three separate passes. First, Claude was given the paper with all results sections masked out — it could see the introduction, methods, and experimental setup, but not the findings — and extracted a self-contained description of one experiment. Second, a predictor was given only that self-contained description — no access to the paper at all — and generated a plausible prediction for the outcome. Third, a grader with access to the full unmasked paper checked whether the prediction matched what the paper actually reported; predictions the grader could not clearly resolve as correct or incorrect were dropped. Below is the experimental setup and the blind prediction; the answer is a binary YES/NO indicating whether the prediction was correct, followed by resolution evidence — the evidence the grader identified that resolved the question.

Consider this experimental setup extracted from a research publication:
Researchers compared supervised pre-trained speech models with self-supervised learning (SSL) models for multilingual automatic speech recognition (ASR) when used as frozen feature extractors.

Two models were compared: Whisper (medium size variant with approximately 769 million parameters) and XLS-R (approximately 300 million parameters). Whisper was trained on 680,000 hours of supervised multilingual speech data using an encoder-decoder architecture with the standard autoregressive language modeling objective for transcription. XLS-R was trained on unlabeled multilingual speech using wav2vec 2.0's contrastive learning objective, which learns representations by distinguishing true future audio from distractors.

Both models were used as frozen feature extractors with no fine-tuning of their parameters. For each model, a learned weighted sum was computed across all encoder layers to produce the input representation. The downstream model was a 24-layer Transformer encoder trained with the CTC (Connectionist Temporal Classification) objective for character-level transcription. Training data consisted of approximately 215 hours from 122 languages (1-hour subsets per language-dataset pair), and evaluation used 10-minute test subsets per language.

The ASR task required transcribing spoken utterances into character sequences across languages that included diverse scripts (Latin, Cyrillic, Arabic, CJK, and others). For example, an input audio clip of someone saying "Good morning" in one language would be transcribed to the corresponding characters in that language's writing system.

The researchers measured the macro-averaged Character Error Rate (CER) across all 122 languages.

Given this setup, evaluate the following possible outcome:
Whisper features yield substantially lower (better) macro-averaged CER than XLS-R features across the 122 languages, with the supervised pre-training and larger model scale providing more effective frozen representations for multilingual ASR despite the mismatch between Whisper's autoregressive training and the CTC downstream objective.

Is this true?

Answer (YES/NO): NO